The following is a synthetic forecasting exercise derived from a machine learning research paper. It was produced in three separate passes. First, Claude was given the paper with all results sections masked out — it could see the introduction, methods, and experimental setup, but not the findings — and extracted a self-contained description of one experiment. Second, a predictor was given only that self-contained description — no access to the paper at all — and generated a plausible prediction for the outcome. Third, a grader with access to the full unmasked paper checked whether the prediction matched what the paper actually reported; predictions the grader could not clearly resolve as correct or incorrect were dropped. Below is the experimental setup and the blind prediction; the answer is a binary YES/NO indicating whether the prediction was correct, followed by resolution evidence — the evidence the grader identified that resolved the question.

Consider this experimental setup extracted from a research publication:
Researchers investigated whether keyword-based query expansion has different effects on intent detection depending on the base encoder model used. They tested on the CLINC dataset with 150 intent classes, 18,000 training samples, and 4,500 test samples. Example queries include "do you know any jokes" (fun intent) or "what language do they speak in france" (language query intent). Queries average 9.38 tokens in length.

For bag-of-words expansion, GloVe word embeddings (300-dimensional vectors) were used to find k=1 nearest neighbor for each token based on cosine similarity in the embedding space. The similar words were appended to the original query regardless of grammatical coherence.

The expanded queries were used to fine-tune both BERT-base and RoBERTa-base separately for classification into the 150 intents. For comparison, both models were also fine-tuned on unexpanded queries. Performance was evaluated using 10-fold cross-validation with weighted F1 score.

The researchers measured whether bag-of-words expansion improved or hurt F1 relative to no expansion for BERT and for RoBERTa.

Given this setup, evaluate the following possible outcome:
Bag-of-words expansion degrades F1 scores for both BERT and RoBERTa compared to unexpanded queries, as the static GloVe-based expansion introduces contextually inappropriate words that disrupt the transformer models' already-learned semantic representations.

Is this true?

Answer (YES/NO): YES